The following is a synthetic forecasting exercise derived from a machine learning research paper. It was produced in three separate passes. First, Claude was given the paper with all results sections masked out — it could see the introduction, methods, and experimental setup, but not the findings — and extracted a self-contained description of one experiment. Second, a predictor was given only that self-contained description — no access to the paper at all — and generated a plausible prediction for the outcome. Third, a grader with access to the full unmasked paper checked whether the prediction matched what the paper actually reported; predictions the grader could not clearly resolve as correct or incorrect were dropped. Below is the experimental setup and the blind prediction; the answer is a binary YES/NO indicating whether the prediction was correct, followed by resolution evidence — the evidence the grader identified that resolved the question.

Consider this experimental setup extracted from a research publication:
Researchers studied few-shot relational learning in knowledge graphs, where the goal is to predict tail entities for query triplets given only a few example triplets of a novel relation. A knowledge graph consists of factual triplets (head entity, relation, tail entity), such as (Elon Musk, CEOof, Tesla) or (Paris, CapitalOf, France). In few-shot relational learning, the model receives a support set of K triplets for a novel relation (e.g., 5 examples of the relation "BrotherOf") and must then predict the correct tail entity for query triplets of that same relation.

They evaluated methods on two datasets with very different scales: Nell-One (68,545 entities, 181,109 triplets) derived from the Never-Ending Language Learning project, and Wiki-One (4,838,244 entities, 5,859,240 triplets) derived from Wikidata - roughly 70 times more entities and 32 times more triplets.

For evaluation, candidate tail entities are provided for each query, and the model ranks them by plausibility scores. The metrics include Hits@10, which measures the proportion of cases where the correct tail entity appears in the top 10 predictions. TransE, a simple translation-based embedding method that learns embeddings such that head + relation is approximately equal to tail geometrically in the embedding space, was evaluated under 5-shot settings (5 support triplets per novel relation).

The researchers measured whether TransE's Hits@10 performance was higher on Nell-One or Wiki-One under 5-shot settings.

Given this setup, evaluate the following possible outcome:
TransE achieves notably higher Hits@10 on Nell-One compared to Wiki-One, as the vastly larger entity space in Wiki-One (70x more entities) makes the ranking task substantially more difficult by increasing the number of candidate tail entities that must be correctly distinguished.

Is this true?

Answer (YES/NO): YES